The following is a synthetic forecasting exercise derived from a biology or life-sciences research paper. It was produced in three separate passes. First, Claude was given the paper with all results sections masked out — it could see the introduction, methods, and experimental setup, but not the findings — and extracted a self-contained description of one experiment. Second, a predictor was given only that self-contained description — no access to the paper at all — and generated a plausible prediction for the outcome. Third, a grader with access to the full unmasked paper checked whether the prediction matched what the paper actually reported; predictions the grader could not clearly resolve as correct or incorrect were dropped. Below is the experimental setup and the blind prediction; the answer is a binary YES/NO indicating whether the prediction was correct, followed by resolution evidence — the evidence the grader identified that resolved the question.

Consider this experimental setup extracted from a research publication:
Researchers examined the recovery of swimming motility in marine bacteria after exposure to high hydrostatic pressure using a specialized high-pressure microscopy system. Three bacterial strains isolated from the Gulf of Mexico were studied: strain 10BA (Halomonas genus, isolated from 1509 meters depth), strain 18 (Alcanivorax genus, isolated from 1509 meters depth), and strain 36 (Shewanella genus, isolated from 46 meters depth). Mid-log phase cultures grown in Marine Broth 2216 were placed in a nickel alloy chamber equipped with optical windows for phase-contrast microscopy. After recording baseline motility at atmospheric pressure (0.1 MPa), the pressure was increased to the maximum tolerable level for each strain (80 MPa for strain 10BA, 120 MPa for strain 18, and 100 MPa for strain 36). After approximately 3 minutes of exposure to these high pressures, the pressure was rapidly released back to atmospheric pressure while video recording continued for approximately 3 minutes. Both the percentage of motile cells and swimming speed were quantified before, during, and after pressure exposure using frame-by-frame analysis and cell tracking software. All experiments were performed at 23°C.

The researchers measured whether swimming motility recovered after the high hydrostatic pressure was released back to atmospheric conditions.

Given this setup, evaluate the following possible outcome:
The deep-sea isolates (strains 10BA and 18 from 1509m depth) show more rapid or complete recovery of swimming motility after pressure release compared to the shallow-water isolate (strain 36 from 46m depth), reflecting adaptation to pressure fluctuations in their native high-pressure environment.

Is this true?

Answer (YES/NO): YES